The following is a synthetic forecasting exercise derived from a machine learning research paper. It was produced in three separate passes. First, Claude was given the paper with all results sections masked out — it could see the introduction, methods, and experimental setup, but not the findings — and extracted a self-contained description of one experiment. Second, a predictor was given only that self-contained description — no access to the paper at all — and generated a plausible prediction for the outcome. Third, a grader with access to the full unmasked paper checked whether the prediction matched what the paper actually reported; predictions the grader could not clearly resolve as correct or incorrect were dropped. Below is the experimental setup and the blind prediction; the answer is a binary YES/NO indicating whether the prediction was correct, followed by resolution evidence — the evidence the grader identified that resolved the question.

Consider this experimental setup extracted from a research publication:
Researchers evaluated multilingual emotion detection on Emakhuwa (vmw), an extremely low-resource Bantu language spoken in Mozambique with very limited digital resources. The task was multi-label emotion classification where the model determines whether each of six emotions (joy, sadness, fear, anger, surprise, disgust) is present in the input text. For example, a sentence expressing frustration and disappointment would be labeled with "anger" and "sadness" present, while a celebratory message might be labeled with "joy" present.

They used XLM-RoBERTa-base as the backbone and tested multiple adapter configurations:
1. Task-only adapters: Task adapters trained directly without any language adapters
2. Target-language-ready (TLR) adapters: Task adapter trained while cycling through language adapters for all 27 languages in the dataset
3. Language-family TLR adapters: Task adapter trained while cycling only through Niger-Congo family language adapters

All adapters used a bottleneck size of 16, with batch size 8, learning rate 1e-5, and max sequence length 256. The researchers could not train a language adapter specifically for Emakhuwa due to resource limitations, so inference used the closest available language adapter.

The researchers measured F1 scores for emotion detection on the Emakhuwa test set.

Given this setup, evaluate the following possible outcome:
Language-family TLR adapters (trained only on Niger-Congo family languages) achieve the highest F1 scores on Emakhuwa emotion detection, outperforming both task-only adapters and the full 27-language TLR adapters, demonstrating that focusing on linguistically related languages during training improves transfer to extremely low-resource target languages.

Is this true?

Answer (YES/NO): NO